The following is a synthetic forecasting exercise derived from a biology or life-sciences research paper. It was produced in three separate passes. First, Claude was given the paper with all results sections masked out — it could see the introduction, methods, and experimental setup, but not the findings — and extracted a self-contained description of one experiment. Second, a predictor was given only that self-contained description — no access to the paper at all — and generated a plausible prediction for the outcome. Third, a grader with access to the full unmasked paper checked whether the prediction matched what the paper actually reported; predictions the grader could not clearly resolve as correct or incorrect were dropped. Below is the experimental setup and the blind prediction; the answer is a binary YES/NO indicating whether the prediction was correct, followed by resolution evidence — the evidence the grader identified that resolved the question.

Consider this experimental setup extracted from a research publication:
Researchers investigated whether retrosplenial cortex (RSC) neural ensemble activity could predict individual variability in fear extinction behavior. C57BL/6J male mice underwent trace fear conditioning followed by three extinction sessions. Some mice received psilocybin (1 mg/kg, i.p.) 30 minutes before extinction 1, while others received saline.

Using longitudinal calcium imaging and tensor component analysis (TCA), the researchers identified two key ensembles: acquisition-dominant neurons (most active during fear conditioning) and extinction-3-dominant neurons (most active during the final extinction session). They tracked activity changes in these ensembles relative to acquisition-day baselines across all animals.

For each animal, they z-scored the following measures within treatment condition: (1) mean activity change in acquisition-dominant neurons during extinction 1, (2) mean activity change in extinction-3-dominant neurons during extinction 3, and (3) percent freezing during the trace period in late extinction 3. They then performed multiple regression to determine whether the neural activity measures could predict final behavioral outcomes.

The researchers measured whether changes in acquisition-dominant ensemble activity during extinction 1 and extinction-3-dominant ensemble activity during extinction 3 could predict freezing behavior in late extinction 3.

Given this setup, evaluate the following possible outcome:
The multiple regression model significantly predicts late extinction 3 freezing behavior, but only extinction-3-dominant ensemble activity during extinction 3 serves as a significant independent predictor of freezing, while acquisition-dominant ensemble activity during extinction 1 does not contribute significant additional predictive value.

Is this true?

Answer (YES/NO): NO